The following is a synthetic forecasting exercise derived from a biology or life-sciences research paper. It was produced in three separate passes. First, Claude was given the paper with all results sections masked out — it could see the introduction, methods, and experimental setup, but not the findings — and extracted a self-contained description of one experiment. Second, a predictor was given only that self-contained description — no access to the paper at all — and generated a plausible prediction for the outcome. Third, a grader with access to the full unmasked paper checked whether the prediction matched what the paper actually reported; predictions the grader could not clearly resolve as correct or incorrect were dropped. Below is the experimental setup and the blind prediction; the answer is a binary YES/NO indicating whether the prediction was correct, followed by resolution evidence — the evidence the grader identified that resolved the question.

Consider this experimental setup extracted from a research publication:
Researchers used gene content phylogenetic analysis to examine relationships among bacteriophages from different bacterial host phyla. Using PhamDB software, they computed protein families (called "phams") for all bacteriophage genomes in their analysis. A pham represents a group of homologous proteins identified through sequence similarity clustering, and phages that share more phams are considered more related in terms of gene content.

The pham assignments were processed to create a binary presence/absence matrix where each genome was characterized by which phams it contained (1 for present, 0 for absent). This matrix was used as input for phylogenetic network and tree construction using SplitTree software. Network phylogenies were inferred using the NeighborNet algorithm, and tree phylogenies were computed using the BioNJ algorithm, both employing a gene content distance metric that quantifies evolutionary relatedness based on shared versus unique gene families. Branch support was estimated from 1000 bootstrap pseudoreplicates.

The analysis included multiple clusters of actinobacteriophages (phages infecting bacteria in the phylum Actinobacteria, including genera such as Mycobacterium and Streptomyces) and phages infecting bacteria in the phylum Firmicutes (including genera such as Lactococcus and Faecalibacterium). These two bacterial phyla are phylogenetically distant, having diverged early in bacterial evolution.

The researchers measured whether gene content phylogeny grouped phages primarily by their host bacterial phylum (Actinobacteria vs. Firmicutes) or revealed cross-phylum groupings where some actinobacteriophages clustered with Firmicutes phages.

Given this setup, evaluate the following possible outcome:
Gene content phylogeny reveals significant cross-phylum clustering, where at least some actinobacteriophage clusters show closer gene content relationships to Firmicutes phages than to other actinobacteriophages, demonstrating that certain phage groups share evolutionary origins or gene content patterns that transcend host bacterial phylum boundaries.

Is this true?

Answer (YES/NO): YES